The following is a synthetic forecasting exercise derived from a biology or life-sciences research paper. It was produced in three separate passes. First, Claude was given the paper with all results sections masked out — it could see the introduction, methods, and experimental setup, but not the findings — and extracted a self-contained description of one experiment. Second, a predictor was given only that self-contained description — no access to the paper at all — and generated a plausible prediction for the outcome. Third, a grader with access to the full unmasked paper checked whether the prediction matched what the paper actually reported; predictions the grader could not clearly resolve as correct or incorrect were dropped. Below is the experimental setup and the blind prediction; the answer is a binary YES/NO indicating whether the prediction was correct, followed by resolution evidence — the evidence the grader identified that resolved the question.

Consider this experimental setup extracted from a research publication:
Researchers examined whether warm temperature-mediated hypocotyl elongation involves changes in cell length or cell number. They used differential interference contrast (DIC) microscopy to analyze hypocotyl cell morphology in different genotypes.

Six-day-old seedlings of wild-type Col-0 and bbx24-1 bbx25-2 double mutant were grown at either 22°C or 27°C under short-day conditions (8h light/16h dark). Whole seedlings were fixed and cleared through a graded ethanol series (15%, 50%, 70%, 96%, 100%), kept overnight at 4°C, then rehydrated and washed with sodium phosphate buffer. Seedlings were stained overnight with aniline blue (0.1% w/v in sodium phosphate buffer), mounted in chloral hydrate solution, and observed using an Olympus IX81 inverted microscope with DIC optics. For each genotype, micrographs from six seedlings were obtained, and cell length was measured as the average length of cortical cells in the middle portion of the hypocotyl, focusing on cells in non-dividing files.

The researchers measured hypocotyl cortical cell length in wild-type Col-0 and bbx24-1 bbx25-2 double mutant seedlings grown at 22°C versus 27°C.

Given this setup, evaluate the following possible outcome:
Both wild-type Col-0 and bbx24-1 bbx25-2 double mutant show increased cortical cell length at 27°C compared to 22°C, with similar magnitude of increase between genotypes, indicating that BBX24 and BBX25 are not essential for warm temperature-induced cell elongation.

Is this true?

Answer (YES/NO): NO